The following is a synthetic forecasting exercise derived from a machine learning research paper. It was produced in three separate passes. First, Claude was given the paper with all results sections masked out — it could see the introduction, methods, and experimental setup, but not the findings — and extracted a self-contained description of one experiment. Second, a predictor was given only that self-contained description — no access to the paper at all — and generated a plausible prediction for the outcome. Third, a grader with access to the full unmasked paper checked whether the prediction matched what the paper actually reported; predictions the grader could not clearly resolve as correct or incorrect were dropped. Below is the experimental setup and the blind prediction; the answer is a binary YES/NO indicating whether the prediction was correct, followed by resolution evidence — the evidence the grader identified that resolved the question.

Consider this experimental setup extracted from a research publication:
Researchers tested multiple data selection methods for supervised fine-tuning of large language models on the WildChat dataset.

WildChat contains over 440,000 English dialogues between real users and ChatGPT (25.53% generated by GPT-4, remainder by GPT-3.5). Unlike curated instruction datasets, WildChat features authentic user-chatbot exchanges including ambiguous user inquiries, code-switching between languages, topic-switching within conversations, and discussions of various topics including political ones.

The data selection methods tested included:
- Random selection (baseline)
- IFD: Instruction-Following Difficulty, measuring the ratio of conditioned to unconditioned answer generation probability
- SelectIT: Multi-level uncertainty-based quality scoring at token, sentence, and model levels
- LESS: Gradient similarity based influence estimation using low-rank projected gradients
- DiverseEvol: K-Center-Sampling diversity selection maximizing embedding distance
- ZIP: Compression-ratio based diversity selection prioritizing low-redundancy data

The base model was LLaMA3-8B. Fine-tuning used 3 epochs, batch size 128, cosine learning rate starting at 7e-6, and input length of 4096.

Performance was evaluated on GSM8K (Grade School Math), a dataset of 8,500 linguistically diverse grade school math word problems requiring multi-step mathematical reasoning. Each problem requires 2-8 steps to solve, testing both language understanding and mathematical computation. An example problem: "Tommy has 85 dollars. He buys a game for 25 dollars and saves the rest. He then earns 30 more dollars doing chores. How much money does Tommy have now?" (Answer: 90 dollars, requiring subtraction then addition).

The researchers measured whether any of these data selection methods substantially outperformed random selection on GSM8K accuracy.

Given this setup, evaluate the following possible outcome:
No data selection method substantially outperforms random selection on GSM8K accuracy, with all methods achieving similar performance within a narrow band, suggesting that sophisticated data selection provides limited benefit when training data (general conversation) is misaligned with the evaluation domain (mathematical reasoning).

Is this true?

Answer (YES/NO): YES